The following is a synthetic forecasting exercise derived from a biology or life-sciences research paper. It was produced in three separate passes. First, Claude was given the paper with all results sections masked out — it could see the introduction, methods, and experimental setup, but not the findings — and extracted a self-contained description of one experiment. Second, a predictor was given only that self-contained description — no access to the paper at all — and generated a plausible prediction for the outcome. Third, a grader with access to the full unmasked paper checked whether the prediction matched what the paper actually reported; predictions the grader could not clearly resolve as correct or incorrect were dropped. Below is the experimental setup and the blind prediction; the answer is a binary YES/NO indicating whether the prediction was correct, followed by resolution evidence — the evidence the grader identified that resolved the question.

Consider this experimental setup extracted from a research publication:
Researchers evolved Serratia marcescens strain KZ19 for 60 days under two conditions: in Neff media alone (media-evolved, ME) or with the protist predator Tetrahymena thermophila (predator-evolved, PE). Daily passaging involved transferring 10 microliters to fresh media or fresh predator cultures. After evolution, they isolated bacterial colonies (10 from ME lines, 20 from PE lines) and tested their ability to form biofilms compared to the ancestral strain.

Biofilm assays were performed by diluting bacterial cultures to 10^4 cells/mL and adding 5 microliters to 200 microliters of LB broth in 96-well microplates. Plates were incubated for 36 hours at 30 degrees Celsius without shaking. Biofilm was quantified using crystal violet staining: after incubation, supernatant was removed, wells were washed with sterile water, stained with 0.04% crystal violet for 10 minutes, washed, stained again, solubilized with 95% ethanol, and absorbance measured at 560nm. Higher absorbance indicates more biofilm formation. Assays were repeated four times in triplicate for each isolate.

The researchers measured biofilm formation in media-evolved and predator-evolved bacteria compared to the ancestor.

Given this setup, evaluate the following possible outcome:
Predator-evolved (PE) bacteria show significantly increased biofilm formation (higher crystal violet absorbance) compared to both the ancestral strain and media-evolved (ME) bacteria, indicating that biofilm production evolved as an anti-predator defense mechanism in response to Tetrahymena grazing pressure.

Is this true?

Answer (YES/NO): YES